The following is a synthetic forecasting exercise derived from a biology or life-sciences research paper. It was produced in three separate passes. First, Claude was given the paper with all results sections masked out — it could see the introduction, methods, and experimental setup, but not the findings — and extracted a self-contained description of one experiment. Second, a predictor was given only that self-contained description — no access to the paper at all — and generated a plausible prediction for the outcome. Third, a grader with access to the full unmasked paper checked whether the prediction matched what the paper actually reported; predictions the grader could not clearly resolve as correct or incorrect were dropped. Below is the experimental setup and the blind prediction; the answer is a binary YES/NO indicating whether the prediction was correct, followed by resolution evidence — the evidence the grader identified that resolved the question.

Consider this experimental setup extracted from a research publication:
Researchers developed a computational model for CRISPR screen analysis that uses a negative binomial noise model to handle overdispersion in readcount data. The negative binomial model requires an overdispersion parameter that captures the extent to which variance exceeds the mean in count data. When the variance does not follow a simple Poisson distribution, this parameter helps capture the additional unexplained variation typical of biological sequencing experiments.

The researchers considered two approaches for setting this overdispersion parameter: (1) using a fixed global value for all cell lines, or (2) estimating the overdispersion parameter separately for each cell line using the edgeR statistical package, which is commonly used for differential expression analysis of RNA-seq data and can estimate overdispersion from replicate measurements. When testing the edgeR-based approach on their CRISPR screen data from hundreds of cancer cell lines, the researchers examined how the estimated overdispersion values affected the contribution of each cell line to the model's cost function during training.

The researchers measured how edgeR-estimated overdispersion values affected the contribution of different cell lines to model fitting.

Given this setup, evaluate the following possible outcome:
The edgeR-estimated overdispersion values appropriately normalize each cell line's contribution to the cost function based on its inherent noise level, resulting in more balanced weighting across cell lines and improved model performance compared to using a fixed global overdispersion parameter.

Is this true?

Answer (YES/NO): NO